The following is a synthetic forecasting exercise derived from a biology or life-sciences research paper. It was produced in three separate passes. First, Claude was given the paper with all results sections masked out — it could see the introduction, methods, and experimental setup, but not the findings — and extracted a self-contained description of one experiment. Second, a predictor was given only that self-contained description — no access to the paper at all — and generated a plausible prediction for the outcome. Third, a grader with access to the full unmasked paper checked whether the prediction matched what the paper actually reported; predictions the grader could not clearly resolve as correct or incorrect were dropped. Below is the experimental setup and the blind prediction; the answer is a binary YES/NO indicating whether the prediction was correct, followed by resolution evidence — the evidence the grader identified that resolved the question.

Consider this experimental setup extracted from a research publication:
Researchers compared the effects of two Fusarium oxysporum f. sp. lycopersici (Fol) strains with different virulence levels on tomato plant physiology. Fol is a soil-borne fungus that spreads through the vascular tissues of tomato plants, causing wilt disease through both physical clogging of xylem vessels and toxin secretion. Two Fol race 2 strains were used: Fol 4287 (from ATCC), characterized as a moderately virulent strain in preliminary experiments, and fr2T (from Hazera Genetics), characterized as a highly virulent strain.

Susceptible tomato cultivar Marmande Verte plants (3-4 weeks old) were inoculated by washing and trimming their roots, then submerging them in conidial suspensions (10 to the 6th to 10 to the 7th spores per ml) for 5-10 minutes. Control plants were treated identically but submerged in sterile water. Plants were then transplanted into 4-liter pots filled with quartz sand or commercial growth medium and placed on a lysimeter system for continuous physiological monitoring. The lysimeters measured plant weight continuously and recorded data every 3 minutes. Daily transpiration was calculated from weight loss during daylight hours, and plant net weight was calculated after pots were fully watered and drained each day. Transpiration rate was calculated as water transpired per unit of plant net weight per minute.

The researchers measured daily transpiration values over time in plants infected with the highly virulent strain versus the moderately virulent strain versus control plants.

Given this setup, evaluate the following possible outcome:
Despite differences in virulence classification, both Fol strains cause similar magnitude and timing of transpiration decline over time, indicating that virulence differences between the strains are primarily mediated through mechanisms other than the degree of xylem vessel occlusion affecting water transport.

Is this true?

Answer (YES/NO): NO